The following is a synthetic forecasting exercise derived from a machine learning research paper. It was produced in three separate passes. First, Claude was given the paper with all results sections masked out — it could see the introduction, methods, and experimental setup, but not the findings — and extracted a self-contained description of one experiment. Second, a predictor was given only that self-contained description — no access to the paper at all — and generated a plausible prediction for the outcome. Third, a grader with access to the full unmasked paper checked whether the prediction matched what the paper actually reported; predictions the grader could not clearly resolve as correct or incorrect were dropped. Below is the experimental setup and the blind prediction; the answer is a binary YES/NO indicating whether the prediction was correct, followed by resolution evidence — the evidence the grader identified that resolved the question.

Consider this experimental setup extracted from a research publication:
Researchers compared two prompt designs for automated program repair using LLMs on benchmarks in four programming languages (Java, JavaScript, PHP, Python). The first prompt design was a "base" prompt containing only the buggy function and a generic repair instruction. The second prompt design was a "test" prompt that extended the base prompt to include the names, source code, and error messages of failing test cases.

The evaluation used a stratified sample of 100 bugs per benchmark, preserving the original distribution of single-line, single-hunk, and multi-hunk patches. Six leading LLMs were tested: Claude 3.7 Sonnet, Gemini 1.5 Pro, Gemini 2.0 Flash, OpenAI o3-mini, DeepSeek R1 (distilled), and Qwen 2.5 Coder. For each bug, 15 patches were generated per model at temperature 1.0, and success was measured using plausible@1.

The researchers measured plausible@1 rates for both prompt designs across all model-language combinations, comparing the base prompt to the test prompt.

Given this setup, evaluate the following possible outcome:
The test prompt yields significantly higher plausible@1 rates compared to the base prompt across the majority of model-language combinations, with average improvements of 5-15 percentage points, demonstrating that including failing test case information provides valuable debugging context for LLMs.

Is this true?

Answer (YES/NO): NO